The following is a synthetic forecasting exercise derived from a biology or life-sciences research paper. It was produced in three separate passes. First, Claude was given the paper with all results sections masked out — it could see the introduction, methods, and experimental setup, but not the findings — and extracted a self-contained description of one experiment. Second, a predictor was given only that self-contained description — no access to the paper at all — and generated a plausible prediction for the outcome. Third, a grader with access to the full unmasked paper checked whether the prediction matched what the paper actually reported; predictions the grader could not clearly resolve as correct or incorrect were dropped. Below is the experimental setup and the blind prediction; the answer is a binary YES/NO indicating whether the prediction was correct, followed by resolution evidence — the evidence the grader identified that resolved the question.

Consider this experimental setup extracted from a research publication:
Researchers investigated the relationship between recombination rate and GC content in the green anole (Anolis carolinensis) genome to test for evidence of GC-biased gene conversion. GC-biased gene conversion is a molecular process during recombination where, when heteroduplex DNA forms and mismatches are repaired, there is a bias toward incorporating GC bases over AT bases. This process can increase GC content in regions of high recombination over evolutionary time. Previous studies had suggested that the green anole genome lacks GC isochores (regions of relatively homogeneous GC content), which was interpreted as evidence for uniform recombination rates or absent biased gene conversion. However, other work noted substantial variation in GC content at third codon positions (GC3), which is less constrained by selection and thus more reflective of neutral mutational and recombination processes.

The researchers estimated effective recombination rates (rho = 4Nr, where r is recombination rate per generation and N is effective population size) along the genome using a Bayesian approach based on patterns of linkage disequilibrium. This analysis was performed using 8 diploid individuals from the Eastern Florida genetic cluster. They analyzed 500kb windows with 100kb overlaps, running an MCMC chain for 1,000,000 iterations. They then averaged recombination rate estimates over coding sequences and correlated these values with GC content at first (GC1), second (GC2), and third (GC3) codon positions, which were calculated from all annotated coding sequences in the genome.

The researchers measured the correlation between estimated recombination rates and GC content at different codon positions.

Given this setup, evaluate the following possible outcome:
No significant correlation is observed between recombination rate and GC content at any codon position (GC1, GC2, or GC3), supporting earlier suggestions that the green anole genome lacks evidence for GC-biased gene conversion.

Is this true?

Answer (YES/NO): NO